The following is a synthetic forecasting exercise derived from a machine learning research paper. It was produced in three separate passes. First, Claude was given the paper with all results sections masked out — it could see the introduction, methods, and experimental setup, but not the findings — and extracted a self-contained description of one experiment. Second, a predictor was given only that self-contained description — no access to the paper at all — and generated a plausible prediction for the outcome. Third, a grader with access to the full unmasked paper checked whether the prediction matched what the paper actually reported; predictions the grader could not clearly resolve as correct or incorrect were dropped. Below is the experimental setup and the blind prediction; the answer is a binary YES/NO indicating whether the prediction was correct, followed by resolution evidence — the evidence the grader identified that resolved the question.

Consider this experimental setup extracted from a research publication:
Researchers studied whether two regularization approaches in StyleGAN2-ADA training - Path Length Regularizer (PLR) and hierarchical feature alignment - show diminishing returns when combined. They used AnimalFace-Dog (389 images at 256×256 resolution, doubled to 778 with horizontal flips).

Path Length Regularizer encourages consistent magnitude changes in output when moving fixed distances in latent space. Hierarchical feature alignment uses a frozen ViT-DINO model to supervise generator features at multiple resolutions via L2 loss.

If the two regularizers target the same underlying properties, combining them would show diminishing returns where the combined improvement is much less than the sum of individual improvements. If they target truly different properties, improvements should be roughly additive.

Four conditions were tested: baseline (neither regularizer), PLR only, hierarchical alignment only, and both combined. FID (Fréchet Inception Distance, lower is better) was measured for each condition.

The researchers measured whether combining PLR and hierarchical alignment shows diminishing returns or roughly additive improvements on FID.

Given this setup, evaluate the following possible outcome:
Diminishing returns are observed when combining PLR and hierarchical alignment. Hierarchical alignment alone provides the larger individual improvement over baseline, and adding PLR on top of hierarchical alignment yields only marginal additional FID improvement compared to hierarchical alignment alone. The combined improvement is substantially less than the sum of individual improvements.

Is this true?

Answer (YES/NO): YES